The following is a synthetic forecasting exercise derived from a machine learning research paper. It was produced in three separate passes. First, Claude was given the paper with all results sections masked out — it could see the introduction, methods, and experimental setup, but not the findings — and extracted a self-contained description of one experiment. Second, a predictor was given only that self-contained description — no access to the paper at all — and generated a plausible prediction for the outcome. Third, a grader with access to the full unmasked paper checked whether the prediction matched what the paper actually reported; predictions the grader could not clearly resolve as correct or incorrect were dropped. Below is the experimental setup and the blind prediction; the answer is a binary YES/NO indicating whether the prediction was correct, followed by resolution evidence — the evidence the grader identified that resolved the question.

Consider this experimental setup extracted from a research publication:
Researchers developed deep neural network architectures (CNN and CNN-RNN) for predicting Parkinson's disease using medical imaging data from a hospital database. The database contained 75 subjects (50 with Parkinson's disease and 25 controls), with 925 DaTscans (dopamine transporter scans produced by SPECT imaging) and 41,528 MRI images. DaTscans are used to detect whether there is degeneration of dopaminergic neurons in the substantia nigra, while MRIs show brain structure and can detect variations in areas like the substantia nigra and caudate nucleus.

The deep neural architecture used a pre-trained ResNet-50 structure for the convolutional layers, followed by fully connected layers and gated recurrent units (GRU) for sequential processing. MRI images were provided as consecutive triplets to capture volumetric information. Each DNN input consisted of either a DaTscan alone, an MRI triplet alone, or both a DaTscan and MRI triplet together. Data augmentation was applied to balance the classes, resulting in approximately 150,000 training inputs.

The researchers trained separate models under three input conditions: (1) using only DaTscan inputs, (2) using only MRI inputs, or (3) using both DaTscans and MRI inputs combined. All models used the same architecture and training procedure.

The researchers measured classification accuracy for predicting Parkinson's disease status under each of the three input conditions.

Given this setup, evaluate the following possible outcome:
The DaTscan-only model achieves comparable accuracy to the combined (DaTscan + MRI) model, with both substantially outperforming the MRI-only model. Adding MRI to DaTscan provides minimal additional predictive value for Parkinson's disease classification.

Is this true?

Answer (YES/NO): NO